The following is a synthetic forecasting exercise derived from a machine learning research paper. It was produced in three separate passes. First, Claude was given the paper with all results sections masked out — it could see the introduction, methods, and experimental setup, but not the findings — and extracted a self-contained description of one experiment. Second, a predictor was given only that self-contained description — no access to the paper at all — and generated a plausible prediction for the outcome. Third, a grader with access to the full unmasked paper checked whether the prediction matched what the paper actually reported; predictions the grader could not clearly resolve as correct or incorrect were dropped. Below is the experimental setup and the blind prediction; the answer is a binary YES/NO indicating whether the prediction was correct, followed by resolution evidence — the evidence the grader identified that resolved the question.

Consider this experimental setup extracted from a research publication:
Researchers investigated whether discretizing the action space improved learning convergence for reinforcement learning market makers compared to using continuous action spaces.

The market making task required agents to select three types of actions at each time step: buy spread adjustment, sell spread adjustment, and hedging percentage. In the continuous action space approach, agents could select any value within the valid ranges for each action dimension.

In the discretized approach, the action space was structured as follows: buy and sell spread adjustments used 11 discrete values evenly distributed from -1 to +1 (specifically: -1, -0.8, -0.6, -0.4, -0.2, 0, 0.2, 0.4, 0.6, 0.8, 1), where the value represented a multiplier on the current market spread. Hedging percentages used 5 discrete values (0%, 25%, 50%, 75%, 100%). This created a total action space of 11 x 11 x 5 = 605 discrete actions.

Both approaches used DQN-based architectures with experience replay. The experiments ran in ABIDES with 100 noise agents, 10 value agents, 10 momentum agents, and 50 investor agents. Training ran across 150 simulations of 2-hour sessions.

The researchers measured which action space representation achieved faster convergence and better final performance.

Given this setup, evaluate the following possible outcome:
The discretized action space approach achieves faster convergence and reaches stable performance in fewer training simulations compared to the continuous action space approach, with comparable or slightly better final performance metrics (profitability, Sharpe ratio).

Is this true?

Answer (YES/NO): YES